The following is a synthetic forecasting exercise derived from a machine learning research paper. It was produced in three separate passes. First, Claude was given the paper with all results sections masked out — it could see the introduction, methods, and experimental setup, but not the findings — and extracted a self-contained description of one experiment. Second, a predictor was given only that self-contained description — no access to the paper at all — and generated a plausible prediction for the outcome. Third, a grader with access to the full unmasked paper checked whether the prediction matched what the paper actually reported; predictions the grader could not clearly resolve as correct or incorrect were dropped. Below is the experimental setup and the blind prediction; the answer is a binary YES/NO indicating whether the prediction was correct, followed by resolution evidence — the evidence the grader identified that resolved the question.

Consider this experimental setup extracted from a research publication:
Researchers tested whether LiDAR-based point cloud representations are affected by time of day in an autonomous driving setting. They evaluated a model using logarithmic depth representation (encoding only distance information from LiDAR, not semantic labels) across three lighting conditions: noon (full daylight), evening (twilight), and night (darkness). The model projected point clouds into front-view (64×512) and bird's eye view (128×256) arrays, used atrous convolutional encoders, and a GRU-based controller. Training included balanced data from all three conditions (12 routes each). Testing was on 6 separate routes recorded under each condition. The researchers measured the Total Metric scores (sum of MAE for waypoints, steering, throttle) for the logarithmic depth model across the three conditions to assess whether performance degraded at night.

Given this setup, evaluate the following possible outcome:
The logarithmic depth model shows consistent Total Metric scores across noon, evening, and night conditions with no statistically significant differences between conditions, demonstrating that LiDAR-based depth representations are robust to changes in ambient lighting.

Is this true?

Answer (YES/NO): YES